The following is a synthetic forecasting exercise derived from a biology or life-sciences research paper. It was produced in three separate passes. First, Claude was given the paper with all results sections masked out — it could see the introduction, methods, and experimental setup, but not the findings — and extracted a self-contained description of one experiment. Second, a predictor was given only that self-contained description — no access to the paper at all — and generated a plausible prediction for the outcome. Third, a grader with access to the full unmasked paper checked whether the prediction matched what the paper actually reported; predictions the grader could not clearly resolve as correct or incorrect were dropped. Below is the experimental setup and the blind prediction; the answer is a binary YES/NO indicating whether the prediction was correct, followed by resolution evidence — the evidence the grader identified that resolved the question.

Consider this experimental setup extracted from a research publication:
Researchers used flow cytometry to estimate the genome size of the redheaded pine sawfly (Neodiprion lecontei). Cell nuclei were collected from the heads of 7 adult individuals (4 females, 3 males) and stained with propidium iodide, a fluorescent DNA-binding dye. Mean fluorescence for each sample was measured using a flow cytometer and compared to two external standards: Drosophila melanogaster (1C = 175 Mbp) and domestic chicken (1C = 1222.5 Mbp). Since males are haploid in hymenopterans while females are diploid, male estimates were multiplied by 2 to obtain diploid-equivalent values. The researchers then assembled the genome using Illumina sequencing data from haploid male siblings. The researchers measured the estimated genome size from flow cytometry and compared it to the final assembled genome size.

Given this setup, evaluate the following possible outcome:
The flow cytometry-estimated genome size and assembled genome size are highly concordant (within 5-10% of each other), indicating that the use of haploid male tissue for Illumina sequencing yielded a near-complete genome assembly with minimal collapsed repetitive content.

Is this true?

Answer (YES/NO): NO